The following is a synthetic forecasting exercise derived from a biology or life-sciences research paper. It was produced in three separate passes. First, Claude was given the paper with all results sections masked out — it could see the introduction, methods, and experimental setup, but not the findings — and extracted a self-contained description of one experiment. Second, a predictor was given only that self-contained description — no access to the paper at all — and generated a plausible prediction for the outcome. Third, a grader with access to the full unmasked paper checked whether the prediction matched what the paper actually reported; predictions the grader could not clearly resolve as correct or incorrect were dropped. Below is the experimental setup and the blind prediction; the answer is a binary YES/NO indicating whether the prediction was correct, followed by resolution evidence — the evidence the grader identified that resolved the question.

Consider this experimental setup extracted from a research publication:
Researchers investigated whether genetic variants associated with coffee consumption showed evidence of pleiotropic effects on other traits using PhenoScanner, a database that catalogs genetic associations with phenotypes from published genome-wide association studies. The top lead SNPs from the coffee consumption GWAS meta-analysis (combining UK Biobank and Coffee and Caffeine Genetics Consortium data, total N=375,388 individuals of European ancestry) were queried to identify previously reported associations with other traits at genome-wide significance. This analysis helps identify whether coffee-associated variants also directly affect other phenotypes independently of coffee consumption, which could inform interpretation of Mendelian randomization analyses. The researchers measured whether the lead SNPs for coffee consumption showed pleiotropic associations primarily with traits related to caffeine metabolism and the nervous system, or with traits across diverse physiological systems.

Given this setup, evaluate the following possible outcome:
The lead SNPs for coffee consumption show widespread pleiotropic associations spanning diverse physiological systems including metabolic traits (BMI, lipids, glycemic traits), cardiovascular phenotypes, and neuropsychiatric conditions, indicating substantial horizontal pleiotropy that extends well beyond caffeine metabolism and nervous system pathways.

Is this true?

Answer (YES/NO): NO